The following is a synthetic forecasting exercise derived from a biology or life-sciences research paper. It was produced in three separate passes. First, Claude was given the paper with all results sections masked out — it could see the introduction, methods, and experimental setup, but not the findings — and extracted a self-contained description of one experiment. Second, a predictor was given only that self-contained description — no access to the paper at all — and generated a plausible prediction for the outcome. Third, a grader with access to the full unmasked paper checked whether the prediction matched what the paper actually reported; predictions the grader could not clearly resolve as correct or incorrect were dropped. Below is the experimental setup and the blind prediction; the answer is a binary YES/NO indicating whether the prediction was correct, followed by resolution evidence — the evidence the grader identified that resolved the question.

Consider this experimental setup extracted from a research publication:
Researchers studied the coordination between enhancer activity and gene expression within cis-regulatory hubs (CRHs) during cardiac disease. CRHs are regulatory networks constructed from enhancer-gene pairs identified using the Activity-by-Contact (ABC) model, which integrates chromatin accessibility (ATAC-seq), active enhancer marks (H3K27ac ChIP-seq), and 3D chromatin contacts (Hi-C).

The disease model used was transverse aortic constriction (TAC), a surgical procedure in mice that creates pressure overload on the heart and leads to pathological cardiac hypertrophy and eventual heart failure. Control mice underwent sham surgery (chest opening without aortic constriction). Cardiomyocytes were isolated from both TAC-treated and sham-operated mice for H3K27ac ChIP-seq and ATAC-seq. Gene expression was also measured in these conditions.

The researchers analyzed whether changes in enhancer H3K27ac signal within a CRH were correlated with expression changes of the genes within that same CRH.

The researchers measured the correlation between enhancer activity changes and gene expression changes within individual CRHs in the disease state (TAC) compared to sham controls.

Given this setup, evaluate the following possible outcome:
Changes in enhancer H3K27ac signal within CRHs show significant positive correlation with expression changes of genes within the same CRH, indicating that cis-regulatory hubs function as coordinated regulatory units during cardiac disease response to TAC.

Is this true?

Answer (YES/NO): YES